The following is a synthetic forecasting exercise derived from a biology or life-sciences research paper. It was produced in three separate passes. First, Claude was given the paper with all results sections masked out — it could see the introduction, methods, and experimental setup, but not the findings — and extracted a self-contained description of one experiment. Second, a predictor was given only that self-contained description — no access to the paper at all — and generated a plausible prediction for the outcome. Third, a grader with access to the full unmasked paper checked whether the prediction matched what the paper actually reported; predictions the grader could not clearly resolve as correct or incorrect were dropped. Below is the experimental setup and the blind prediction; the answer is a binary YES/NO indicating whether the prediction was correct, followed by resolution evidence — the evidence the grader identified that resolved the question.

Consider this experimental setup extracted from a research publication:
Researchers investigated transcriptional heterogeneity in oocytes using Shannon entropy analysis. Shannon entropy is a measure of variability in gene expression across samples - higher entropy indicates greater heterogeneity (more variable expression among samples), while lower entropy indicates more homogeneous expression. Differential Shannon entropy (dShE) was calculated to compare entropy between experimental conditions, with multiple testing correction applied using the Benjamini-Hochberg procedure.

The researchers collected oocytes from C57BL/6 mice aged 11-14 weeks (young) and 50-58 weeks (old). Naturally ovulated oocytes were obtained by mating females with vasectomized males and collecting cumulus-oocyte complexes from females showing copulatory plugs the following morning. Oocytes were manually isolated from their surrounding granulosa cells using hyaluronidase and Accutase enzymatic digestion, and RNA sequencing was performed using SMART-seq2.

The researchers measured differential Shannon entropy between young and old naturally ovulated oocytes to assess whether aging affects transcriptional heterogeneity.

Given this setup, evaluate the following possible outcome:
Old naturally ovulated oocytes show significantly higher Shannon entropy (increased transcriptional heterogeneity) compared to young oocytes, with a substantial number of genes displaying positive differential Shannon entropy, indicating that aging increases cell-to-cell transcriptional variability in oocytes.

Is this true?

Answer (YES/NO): YES